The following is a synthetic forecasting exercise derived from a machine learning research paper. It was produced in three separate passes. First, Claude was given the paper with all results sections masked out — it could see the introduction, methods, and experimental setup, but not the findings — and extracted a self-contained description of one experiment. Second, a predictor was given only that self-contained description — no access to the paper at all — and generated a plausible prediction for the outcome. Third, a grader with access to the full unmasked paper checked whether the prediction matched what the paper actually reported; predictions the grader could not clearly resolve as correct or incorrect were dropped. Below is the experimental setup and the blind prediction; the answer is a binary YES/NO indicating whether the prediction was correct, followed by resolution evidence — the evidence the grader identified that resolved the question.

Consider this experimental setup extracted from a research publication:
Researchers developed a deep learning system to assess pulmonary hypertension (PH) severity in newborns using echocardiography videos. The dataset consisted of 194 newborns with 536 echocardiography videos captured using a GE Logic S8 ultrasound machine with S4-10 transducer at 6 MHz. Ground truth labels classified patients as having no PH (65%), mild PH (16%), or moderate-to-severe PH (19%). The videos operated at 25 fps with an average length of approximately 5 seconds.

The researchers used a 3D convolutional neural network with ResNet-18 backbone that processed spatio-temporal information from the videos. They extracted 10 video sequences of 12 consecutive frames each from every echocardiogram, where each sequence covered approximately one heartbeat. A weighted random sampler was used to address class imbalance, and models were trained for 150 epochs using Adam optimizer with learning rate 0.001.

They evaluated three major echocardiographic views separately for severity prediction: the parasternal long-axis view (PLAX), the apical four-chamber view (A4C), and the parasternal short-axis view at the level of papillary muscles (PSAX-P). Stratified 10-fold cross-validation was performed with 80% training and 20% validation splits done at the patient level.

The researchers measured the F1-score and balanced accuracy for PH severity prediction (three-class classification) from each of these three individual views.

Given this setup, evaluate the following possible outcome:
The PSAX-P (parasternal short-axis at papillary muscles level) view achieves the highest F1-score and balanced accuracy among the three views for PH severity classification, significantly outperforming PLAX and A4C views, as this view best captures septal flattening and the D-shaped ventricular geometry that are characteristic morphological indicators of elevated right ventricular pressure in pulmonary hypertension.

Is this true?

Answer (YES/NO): NO